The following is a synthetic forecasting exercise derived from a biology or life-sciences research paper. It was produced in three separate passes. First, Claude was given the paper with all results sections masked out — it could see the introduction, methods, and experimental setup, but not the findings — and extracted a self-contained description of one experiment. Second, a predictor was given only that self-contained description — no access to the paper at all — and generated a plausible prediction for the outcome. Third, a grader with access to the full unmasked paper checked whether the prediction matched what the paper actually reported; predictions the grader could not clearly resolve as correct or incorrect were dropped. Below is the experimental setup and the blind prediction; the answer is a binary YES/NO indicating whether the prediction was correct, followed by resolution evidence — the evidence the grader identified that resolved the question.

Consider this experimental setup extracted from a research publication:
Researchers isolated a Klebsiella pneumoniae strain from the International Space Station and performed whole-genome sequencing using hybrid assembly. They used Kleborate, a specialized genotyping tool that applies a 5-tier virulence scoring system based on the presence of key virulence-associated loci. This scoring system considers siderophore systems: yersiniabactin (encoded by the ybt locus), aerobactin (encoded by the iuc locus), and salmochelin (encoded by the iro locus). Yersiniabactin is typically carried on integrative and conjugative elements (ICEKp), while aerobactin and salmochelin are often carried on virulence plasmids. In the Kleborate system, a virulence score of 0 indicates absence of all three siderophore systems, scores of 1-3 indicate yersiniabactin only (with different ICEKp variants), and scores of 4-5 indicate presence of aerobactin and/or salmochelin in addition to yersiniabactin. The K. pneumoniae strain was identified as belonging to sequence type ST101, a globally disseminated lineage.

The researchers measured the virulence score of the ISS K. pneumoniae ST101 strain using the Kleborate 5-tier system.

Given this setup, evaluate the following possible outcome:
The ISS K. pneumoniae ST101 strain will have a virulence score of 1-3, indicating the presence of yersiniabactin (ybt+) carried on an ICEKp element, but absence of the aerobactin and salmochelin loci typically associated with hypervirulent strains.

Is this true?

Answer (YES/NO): YES